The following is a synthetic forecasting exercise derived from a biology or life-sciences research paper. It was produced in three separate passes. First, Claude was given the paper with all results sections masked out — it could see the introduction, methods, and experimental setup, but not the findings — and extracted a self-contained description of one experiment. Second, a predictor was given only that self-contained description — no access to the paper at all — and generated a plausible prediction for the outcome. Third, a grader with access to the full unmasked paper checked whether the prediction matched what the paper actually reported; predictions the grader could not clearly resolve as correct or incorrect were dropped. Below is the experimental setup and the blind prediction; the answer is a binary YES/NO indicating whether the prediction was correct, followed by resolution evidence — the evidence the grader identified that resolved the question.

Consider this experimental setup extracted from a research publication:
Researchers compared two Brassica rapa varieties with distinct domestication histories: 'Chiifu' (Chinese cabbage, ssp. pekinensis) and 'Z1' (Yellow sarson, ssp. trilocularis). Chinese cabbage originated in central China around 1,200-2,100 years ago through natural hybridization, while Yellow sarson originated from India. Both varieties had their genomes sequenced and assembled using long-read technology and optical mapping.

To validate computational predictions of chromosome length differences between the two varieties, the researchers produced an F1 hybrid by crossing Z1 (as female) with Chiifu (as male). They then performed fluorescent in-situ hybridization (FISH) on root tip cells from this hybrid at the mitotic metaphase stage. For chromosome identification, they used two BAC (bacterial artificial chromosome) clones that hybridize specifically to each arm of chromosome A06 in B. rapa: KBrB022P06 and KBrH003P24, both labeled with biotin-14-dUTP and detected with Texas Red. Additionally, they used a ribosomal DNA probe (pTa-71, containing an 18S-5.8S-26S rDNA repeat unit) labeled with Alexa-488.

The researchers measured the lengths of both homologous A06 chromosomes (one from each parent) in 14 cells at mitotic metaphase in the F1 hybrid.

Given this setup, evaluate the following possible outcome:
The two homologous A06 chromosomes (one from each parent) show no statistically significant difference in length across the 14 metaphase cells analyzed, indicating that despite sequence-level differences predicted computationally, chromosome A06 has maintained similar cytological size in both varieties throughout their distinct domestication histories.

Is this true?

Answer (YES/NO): NO